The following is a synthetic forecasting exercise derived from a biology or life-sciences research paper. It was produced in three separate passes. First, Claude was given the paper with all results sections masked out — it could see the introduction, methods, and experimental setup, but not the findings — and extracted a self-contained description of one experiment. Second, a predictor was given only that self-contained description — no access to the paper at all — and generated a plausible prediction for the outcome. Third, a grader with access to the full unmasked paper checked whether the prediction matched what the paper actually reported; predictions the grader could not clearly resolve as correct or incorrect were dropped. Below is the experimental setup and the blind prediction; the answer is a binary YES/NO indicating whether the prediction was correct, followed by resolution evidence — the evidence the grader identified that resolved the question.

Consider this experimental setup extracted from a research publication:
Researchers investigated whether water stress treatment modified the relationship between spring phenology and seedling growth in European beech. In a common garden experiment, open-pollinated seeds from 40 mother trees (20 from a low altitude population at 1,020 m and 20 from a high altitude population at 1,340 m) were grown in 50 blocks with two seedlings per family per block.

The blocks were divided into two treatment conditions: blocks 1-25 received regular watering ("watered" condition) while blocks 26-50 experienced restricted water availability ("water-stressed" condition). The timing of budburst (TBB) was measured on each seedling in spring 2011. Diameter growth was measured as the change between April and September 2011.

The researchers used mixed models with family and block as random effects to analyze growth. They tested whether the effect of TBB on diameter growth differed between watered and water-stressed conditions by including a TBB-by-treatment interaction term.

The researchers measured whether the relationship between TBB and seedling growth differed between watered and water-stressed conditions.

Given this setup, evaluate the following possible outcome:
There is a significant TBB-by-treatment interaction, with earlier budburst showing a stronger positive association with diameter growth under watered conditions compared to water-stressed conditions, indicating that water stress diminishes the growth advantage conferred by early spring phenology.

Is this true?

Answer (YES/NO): NO